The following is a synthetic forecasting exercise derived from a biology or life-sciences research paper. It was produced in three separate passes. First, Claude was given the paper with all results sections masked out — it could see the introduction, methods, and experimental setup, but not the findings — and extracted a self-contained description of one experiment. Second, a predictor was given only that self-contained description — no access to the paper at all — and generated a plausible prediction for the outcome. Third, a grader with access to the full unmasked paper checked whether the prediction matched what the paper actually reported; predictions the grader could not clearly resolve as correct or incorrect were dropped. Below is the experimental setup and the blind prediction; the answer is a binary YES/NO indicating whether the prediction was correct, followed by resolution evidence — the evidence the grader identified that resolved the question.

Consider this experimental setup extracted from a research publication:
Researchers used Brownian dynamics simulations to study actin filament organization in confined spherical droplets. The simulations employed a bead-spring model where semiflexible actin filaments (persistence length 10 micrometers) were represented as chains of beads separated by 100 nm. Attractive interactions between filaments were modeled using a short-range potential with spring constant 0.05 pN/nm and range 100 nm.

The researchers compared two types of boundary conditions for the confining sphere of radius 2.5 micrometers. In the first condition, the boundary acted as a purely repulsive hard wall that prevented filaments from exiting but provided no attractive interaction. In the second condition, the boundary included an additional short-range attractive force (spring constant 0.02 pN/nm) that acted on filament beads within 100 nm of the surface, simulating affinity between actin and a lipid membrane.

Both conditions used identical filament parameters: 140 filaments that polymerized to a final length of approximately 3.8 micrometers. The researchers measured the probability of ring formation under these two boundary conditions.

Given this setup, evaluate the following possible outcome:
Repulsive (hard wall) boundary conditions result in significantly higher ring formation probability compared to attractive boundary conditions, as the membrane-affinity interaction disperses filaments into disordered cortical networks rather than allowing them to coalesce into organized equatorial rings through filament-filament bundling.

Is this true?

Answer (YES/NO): NO